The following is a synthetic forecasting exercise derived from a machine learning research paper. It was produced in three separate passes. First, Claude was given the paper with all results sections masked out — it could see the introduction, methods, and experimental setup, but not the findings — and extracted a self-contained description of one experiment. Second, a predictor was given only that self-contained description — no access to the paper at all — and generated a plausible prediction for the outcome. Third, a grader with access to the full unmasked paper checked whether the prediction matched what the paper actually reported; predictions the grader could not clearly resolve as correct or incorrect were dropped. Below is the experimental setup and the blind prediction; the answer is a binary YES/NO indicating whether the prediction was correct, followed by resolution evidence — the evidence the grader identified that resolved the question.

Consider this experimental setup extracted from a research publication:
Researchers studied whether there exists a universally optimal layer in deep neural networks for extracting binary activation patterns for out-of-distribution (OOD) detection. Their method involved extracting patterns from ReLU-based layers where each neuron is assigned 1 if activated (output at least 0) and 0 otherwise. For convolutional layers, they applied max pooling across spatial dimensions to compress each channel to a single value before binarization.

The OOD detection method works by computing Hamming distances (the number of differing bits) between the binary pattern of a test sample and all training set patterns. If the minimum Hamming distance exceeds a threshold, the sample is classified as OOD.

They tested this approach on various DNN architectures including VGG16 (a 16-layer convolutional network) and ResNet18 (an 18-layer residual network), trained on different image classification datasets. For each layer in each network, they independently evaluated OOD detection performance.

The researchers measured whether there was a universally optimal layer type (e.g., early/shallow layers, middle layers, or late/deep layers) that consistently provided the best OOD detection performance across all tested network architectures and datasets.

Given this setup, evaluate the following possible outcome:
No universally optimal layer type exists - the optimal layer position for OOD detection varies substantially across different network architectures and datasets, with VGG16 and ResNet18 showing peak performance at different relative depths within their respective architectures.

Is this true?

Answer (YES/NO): YES